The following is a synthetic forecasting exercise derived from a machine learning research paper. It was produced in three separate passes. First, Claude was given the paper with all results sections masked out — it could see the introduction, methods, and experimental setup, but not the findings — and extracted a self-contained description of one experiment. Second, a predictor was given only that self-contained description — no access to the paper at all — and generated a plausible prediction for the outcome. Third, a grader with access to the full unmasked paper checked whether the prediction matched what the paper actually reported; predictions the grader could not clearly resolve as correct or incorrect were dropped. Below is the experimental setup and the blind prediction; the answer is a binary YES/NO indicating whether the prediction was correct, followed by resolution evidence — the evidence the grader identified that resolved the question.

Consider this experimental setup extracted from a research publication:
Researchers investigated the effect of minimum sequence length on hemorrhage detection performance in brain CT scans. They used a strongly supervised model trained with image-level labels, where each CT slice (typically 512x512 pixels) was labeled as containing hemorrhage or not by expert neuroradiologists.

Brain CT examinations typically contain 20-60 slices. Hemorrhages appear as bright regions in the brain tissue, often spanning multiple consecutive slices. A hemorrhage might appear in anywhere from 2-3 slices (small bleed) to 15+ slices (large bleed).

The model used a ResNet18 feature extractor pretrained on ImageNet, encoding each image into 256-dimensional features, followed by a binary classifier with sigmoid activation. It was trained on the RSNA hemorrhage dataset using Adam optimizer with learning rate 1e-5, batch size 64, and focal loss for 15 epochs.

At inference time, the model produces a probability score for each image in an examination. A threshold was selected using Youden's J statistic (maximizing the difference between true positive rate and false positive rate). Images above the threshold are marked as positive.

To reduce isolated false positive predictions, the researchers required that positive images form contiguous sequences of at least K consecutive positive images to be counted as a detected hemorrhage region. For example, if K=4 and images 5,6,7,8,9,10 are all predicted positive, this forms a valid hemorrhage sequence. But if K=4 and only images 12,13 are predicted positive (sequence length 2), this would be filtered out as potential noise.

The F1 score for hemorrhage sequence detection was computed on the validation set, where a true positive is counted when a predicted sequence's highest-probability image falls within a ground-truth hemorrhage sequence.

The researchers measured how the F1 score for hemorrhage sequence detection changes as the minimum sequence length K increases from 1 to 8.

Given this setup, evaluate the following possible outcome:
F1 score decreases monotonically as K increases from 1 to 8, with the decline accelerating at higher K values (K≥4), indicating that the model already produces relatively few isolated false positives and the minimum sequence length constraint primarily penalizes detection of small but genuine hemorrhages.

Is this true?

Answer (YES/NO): NO